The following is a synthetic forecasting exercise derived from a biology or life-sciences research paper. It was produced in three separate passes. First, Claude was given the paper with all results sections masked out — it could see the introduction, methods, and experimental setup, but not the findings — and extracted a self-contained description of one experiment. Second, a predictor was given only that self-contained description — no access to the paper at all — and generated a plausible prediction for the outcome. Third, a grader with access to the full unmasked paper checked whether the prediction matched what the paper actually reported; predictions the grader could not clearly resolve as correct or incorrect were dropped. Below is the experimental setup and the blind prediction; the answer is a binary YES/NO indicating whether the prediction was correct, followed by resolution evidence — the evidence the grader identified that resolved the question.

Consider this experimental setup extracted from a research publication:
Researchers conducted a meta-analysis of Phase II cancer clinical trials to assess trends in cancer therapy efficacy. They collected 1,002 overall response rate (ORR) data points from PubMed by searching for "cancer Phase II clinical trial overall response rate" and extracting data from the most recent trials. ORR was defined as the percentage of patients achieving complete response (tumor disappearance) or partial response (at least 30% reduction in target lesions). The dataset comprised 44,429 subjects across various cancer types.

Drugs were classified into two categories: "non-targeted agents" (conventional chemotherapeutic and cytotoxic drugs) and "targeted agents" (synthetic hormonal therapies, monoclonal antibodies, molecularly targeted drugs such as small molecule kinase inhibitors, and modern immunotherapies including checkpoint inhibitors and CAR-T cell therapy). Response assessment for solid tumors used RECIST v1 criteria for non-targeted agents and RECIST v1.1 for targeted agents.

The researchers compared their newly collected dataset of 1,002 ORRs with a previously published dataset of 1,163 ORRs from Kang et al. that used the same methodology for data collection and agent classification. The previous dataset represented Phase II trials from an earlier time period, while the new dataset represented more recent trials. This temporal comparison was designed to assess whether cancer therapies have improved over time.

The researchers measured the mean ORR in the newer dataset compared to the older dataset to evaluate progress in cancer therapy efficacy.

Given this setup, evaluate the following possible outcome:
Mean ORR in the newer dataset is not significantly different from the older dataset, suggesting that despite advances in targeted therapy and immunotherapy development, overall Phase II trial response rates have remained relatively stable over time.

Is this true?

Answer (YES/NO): YES